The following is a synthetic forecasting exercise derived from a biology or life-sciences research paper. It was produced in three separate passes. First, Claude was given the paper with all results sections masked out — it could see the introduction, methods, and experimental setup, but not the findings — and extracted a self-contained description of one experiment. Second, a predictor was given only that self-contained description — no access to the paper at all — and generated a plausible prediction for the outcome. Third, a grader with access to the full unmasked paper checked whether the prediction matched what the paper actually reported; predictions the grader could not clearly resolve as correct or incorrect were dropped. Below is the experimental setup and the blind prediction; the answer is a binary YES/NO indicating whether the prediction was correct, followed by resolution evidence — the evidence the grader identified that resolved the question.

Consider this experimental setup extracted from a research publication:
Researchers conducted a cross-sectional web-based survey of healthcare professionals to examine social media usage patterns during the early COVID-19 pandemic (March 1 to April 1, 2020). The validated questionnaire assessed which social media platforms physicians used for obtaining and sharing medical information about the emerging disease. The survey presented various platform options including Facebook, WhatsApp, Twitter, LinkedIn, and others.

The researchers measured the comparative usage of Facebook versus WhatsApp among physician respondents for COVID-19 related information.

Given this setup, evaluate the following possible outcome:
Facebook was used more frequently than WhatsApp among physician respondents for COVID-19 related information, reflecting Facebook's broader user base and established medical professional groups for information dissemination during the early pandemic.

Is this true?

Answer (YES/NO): YES